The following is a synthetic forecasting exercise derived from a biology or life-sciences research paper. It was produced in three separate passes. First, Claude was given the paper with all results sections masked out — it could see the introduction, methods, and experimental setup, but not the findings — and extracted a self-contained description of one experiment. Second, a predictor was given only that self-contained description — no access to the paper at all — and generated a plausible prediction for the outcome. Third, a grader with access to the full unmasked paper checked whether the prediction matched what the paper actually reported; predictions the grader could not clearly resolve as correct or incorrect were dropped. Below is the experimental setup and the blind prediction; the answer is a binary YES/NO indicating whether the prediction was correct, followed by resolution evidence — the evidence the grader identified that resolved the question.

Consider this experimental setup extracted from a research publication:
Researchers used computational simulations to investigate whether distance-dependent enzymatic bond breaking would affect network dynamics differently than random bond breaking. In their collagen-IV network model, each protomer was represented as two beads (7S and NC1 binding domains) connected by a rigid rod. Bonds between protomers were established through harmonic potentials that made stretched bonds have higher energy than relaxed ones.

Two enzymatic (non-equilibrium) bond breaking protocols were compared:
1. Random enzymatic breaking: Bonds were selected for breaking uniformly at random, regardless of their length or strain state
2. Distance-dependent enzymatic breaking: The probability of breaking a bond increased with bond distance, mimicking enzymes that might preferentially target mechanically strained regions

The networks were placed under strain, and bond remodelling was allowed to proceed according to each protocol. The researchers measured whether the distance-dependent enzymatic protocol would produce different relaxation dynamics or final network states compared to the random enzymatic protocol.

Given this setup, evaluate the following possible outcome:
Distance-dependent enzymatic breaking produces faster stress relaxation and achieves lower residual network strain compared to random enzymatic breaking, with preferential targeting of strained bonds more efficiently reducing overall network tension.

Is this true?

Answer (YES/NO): NO